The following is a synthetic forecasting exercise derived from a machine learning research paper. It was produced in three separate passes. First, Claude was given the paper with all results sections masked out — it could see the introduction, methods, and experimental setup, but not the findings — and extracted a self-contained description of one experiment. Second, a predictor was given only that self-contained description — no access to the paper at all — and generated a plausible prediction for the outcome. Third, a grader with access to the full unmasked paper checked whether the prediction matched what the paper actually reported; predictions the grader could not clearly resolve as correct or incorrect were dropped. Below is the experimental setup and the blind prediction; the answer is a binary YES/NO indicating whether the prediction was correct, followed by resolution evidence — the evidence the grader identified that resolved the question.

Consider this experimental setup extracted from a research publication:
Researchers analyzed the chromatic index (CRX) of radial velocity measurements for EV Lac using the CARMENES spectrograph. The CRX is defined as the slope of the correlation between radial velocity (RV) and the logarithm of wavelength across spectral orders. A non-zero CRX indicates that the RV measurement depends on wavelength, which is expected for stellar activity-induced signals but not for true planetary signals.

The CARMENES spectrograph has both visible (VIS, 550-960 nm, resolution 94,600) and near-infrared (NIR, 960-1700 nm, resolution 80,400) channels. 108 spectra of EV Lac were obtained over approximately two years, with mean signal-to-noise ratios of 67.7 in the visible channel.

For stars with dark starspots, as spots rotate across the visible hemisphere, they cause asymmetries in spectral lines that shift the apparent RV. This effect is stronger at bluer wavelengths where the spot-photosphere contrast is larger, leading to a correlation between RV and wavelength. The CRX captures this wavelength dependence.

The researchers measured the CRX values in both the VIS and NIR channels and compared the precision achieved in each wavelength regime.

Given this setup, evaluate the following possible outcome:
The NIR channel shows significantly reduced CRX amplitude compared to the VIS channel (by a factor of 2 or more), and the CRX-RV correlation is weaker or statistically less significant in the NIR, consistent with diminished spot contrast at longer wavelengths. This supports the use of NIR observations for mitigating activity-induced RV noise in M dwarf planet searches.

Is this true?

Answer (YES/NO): NO